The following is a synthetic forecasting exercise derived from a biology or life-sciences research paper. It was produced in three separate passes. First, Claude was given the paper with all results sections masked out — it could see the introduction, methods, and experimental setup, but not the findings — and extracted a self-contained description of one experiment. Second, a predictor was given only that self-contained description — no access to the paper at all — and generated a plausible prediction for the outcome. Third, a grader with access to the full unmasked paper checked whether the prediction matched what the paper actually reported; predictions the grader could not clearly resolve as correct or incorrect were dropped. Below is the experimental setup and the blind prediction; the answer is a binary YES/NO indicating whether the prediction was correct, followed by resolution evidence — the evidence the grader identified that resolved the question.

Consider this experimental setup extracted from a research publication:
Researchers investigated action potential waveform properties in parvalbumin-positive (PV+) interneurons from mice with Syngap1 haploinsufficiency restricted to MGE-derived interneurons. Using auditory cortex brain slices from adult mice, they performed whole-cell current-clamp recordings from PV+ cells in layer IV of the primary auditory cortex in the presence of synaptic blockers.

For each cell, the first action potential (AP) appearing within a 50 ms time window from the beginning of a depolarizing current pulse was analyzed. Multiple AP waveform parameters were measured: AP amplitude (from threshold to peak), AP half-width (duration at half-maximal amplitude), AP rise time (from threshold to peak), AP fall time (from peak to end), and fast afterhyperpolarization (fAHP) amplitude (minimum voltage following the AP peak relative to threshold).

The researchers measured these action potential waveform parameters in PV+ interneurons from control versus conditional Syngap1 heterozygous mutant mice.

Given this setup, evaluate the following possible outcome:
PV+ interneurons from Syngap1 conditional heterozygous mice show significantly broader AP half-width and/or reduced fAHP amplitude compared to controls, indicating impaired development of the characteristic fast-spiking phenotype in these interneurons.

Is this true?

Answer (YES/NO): NO